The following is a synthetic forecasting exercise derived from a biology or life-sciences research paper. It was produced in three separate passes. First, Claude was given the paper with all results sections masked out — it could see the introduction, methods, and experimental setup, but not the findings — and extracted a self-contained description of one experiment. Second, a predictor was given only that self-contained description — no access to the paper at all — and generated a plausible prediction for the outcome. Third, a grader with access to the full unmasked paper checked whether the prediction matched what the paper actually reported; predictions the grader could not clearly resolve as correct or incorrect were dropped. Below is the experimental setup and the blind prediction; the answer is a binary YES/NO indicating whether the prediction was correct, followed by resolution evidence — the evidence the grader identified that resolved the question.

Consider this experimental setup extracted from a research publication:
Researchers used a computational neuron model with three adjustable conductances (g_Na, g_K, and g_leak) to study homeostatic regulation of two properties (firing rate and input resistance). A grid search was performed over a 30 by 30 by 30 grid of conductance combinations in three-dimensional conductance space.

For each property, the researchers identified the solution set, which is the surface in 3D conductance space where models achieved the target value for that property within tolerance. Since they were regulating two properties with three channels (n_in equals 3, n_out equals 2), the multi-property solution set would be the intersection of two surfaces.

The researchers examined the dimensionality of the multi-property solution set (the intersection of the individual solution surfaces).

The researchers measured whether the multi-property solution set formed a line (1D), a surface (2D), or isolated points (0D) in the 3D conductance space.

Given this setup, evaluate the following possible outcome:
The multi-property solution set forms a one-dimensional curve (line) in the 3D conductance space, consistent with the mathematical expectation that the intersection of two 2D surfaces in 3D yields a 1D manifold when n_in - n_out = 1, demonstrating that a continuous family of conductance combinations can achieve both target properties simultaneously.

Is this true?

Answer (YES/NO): YES